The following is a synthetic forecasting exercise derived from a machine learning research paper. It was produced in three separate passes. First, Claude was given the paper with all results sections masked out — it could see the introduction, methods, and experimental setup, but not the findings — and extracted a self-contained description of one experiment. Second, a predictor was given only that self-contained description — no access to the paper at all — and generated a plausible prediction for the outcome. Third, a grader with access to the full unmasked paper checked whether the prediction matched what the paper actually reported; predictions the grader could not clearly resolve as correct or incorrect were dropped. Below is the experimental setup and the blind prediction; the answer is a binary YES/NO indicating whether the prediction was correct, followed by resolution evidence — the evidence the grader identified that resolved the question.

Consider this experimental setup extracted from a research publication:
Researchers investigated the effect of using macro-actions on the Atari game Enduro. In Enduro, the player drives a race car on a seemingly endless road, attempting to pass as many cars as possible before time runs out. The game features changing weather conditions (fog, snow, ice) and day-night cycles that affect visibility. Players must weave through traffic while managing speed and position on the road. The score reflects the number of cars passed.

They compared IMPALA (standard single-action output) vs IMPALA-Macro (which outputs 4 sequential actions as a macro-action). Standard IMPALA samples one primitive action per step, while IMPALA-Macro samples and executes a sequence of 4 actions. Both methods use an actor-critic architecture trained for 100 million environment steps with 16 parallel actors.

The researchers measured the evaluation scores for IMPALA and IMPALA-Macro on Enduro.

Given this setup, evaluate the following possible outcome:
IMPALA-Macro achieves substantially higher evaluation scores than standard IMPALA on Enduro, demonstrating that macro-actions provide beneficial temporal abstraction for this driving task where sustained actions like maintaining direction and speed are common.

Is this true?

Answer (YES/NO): YES